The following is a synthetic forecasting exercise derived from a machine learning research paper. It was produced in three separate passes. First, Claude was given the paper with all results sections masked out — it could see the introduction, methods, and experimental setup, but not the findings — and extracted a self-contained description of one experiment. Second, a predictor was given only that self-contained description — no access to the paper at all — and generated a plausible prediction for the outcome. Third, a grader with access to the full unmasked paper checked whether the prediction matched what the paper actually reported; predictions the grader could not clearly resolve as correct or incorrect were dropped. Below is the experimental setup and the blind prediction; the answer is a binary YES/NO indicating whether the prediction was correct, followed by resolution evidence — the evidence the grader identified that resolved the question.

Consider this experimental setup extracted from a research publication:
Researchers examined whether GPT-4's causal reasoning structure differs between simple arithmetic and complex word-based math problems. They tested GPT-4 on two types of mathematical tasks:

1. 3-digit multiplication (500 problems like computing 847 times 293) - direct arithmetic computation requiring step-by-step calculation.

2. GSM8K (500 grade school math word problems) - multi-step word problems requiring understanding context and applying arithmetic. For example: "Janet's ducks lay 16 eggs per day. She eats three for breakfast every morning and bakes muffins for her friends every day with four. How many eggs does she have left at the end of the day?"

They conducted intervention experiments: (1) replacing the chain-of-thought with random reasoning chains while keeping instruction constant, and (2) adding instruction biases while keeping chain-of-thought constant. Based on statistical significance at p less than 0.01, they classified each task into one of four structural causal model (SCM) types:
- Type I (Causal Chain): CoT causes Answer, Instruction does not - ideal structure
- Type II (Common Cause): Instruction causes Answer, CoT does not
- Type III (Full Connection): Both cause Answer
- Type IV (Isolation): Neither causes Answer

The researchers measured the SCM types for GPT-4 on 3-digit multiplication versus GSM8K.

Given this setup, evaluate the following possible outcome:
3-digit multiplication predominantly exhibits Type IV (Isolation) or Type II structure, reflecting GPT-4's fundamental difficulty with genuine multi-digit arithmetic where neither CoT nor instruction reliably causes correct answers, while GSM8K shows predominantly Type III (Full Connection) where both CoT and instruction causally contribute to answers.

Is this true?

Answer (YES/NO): NO